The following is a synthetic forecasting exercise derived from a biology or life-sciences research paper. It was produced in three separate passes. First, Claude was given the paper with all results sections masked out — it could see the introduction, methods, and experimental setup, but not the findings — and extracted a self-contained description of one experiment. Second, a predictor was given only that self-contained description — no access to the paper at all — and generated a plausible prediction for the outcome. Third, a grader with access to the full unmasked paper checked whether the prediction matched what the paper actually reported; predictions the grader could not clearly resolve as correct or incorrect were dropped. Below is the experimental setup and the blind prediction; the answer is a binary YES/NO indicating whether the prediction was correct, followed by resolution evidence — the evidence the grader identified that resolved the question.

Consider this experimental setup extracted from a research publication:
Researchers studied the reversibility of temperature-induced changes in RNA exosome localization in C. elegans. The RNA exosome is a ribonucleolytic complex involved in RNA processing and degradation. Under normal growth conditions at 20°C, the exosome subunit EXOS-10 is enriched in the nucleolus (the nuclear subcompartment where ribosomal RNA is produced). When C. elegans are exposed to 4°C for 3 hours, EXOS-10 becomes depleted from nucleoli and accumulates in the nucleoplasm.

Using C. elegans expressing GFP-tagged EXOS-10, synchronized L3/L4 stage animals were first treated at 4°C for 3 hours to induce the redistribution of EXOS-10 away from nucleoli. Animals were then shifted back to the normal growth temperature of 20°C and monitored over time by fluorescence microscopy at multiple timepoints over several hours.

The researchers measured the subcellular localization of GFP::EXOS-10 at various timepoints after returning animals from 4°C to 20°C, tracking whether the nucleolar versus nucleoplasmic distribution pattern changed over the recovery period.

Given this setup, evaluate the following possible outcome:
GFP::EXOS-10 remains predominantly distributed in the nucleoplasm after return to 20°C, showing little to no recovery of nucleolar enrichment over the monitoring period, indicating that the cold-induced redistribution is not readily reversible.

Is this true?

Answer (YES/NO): NO